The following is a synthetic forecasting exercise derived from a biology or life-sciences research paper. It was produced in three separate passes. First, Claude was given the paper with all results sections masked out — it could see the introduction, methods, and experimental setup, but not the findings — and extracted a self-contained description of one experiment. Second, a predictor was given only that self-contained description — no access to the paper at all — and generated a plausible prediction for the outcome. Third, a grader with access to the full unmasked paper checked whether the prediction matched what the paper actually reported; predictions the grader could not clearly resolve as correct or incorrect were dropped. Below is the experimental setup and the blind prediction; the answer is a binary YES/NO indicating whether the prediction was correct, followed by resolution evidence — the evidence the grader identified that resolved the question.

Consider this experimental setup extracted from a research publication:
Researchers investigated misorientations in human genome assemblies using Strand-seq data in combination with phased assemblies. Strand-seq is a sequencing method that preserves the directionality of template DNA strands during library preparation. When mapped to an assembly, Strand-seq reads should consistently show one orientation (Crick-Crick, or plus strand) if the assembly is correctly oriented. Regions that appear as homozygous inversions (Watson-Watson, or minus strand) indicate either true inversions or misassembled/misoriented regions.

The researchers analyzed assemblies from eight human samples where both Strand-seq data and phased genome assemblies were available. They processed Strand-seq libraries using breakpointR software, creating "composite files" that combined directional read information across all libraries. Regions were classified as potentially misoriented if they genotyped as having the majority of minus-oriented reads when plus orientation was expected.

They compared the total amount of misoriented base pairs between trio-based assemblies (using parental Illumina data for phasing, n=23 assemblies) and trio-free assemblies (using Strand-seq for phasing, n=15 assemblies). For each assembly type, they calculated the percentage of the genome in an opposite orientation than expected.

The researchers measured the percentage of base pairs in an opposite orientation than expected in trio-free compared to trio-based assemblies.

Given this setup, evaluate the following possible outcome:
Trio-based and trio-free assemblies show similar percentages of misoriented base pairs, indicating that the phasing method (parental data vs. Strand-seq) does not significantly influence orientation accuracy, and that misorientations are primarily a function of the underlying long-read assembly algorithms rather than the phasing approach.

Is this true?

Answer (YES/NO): YES